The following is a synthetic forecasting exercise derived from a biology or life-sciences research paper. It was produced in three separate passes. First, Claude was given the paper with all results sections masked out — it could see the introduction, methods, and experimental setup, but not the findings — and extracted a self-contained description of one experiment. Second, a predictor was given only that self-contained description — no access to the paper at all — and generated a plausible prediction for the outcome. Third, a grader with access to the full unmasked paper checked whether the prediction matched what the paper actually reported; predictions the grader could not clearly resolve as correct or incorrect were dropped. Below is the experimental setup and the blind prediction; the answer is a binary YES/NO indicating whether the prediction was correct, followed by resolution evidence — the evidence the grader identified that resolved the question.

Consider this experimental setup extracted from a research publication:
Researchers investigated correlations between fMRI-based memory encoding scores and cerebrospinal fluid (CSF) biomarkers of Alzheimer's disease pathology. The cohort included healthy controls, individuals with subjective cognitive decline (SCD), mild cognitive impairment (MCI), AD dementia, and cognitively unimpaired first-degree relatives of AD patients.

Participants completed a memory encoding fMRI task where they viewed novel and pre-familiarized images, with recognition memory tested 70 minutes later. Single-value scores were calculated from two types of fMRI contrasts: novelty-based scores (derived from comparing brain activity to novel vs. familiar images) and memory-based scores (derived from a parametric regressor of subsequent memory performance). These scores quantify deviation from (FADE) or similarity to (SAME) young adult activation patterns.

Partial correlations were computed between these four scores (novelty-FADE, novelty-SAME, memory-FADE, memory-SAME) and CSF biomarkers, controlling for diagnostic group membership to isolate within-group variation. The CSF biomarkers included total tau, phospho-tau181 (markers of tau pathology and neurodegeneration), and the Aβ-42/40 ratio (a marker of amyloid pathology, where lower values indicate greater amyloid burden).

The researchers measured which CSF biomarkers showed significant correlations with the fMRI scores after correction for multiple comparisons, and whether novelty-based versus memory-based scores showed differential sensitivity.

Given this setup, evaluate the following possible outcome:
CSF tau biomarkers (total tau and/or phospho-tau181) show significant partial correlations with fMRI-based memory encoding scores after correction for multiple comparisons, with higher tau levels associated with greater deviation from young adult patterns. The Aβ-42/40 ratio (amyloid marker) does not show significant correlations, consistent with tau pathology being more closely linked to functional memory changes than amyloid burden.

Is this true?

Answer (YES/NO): NO